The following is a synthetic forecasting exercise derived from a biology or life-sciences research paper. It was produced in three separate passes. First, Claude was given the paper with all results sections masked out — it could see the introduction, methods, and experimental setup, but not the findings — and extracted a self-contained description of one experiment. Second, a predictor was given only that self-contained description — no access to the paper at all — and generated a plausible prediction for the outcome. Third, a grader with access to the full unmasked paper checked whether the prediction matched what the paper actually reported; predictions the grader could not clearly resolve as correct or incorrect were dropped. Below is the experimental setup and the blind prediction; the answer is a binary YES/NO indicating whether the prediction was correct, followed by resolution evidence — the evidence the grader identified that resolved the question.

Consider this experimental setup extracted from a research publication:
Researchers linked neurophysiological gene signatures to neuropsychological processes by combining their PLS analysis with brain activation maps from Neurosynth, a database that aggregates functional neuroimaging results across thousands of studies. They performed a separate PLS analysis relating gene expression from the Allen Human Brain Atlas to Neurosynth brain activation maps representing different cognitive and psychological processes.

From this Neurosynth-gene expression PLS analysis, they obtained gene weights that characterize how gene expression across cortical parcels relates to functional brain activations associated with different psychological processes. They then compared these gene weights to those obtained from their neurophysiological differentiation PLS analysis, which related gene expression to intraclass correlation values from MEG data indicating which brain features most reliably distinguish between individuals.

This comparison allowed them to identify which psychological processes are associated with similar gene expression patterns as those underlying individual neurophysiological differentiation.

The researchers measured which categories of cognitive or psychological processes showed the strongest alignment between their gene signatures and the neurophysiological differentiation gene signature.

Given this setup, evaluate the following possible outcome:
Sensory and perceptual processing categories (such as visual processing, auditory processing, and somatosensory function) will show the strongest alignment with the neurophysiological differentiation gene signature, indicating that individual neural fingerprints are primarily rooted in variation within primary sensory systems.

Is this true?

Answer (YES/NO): NO